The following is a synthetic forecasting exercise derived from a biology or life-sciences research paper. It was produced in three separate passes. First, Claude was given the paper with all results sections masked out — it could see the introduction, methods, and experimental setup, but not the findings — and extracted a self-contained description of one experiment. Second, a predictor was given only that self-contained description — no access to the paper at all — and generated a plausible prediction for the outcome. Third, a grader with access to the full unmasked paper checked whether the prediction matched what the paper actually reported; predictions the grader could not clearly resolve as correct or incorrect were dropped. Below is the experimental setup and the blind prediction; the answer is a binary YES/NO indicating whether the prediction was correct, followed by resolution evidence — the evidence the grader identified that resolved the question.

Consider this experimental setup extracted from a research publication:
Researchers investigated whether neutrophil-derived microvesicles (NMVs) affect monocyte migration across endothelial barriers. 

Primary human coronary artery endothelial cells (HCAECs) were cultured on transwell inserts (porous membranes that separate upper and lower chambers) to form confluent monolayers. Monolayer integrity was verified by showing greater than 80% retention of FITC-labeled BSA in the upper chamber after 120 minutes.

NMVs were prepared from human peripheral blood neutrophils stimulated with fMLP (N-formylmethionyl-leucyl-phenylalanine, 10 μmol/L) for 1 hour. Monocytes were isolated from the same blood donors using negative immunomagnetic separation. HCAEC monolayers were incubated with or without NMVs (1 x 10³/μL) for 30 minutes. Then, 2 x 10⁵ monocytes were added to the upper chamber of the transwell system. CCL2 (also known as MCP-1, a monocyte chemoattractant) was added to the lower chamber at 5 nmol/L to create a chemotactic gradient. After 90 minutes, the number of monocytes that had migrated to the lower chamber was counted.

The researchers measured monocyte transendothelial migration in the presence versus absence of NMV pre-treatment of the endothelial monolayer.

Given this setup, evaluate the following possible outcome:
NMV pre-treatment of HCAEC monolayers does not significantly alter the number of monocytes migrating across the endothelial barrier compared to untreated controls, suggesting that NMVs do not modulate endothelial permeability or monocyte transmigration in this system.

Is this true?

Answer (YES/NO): NO